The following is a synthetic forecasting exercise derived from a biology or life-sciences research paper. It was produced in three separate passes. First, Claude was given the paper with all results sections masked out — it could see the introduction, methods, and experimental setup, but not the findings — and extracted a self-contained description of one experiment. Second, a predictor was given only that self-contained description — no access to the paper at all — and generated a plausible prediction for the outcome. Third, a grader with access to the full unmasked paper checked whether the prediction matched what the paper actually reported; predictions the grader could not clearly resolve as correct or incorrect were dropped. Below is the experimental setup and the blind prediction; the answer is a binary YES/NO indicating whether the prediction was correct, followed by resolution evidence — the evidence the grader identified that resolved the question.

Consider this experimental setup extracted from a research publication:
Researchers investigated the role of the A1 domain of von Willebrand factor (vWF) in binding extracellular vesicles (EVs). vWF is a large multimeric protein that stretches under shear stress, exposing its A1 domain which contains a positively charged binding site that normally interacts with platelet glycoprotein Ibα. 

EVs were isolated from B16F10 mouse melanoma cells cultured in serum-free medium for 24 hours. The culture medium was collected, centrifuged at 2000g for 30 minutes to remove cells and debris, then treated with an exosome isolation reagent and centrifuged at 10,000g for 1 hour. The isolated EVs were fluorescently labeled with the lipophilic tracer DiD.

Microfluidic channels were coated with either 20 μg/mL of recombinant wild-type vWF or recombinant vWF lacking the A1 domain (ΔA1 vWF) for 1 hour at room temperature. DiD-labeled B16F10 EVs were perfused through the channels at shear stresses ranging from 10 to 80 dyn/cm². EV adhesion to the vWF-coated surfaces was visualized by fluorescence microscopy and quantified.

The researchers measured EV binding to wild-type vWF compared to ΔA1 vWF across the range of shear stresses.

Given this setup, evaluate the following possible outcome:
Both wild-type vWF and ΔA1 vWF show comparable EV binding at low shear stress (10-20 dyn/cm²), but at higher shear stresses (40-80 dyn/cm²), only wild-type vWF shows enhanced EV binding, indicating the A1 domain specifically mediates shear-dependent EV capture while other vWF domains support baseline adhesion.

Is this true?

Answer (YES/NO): NO